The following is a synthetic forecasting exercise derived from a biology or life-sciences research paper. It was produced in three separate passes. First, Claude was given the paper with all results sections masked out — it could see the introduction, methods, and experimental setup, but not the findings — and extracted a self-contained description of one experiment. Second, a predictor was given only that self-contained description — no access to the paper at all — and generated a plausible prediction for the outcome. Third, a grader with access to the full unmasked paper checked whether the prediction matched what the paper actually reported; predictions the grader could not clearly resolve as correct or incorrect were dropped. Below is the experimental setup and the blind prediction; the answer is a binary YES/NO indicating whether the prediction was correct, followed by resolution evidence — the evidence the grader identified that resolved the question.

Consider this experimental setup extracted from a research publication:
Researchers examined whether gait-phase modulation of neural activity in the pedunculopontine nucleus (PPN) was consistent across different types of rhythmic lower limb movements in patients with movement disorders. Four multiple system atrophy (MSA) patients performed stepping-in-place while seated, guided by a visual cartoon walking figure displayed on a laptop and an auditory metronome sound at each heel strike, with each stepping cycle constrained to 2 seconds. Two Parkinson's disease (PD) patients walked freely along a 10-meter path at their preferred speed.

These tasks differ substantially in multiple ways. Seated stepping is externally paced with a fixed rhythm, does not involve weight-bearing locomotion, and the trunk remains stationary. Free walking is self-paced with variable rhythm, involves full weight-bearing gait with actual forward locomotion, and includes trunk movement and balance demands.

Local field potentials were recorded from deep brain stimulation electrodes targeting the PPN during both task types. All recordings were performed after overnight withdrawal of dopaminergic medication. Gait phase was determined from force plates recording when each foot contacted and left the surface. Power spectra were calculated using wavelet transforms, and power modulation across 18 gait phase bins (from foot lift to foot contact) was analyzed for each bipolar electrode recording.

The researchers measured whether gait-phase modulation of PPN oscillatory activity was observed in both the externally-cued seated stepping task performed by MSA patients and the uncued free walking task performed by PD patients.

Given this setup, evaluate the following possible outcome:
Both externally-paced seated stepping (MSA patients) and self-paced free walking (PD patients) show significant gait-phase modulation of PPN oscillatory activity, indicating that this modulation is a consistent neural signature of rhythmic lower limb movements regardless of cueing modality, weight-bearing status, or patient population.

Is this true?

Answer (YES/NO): YES